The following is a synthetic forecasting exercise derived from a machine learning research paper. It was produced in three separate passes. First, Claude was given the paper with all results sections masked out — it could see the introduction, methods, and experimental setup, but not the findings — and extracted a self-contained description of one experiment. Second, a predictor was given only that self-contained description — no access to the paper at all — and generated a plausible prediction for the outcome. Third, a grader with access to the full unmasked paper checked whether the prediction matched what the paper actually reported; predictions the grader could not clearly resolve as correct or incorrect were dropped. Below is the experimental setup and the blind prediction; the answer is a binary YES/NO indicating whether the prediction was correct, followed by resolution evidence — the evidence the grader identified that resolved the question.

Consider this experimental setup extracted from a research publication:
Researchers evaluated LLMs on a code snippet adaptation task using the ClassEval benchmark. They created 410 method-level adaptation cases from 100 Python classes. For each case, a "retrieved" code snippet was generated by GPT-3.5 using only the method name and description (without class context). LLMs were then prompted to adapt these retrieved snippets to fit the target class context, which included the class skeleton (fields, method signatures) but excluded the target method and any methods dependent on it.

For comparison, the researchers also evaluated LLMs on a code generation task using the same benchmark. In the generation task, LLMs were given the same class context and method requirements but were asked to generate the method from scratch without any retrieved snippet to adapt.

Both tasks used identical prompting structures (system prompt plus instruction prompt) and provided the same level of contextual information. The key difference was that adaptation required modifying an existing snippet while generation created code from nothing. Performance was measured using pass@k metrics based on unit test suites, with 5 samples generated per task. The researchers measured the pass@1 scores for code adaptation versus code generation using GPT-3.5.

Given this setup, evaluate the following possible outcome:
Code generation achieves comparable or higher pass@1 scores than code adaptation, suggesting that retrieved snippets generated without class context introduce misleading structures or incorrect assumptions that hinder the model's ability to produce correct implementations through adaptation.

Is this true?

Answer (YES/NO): YES